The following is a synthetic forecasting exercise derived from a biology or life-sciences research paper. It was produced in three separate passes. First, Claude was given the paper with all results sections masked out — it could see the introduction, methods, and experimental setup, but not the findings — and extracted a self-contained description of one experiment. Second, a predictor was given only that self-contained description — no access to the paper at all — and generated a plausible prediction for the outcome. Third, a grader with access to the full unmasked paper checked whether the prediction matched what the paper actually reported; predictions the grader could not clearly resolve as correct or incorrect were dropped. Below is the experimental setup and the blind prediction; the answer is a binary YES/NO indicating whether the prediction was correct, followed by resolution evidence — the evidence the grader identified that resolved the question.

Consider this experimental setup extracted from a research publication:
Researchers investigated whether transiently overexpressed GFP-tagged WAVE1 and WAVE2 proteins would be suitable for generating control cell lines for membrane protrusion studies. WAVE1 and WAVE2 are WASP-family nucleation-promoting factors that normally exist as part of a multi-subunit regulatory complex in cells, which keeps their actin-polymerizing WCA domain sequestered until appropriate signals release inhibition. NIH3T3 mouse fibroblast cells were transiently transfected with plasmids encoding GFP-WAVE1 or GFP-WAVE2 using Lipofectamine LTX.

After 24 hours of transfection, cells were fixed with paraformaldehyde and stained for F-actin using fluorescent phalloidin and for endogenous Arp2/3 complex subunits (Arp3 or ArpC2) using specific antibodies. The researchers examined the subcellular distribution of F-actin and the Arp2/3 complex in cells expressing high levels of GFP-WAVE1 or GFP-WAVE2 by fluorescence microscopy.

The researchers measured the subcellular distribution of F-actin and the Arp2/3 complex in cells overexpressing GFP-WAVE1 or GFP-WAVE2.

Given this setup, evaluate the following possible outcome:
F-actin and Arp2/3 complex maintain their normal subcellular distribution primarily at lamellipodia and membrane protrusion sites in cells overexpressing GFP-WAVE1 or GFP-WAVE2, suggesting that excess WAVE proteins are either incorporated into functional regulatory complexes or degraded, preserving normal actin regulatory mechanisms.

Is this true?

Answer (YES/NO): NO